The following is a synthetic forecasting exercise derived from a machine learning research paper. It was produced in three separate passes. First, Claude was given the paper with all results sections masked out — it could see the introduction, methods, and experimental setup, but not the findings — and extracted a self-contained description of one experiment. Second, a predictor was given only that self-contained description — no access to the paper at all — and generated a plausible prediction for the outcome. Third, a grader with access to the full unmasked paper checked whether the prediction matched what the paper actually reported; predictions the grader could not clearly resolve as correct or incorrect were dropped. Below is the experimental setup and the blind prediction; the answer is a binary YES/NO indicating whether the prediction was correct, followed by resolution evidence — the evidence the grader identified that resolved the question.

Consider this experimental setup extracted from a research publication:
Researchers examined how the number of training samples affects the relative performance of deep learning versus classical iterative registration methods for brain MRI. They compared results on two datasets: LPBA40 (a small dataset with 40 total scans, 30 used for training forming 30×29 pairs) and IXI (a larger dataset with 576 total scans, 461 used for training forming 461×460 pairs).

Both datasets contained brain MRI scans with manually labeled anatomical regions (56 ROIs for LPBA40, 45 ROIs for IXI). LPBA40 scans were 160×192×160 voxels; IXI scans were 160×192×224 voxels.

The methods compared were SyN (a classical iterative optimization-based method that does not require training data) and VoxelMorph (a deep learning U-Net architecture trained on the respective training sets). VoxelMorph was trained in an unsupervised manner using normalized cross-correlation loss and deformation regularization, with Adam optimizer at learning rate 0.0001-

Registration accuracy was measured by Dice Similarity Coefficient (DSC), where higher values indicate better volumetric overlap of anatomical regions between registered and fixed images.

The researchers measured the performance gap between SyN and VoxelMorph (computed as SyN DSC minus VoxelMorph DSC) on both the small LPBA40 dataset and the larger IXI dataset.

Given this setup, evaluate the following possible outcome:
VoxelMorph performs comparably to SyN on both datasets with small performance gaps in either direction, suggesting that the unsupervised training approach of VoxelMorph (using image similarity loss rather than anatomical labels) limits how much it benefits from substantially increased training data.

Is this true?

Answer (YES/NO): NO